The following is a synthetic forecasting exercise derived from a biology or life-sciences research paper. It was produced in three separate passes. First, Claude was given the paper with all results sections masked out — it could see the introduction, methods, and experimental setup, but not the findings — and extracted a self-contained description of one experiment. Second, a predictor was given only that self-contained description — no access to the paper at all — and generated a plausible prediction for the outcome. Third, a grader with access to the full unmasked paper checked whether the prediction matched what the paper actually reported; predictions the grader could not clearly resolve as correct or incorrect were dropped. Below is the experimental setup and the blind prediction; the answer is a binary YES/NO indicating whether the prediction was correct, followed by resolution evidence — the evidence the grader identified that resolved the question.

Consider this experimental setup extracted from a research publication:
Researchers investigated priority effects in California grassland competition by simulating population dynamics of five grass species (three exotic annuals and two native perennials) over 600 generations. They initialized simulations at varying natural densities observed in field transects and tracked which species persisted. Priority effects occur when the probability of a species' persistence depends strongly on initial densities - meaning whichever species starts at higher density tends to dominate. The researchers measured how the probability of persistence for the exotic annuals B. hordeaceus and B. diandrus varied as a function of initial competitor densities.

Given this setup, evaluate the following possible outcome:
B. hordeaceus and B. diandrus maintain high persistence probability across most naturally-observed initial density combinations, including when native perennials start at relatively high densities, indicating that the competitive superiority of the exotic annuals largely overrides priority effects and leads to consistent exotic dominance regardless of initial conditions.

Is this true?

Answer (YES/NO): NO